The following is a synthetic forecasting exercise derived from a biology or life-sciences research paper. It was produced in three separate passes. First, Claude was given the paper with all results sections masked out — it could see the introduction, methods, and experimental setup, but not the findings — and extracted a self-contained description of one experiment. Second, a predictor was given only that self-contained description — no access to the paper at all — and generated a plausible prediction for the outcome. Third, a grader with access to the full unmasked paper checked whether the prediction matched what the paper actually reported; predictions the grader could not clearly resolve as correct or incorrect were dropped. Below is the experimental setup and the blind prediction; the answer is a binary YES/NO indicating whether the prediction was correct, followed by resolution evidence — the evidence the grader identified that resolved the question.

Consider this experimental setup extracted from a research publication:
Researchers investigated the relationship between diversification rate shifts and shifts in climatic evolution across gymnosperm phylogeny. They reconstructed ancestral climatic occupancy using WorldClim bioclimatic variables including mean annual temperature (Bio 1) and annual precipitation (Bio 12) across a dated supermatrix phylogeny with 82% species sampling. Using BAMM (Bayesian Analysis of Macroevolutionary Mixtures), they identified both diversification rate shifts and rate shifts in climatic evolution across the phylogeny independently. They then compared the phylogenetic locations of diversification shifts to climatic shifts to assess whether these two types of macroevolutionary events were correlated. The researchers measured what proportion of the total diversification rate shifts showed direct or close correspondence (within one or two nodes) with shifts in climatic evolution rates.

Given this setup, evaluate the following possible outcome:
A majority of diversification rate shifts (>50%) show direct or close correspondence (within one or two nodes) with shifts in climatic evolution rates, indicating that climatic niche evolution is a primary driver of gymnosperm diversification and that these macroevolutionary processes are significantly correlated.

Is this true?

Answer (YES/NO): YES